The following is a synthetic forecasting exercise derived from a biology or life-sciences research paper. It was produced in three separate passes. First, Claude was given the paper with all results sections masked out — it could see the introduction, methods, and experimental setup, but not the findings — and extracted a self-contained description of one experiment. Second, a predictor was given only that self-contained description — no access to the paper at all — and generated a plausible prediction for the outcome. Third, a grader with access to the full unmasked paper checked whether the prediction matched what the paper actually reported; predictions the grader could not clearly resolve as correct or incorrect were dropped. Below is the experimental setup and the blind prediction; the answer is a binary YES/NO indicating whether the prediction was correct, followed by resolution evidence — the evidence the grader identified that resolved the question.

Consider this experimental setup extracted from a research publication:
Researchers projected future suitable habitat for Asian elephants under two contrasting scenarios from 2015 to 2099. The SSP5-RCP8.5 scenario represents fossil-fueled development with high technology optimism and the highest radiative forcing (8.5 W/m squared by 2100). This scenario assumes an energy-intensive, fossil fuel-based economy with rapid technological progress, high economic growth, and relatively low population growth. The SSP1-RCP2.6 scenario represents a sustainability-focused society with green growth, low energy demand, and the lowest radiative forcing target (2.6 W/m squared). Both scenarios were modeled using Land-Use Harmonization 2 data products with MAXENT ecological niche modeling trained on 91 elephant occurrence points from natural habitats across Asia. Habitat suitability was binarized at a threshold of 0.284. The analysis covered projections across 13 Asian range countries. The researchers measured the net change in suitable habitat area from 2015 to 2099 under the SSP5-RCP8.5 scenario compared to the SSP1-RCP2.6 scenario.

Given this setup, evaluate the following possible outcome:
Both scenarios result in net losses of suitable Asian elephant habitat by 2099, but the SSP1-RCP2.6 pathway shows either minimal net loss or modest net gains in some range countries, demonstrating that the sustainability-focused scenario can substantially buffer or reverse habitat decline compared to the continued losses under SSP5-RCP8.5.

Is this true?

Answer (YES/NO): NO